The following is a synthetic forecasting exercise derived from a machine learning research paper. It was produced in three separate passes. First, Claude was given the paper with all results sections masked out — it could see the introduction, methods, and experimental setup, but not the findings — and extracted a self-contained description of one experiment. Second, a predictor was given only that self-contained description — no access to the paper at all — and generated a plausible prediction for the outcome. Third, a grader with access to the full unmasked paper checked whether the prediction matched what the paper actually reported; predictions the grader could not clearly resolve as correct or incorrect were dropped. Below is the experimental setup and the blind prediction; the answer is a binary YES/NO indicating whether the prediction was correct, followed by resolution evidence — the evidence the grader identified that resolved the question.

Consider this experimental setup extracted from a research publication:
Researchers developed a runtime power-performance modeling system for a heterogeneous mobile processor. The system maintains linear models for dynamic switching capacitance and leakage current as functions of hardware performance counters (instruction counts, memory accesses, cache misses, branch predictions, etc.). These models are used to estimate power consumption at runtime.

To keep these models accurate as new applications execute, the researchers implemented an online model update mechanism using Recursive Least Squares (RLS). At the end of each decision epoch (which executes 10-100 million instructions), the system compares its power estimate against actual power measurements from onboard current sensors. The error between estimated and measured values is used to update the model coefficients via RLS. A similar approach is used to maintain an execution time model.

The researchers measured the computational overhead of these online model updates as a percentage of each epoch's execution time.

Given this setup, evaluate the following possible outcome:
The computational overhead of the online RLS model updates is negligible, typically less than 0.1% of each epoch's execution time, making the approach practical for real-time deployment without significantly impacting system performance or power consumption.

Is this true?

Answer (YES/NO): NO